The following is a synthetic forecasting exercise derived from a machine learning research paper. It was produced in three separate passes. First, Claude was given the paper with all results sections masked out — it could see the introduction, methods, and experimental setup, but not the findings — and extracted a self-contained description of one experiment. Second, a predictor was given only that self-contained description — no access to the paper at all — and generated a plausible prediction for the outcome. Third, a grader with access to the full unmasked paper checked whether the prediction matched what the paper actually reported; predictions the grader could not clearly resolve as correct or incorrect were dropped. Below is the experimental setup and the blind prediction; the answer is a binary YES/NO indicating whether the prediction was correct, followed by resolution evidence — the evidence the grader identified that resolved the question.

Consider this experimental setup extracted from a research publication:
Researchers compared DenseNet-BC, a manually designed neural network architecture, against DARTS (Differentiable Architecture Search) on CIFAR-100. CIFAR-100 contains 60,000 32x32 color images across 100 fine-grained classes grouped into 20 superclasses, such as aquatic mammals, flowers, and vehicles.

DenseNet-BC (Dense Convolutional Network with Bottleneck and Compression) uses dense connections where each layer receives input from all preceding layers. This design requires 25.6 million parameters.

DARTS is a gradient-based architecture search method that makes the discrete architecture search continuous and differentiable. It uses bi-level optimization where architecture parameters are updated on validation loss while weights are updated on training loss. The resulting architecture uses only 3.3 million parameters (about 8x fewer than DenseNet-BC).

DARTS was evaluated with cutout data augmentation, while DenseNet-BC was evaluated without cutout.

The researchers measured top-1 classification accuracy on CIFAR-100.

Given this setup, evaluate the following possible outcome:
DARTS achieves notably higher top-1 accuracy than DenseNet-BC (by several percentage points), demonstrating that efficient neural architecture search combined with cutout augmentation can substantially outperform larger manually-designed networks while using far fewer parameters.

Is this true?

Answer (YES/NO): NO